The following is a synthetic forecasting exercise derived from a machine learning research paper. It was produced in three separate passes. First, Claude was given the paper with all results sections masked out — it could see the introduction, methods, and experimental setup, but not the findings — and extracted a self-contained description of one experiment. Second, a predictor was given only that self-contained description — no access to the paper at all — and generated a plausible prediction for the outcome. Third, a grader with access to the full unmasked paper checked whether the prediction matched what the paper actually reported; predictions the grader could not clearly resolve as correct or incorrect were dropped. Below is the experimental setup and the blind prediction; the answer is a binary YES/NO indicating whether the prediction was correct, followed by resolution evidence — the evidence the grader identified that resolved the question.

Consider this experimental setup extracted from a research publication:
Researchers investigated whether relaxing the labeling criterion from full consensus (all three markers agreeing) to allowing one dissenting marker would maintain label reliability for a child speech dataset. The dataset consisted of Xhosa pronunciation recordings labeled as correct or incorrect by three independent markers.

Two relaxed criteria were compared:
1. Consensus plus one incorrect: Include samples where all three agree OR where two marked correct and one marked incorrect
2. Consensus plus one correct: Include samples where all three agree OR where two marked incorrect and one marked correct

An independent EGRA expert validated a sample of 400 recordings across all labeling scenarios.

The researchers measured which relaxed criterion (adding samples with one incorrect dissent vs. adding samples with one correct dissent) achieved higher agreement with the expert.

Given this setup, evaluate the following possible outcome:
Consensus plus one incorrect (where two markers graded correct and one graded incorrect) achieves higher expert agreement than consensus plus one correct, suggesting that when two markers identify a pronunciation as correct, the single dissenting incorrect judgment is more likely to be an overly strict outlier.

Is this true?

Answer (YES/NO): YES